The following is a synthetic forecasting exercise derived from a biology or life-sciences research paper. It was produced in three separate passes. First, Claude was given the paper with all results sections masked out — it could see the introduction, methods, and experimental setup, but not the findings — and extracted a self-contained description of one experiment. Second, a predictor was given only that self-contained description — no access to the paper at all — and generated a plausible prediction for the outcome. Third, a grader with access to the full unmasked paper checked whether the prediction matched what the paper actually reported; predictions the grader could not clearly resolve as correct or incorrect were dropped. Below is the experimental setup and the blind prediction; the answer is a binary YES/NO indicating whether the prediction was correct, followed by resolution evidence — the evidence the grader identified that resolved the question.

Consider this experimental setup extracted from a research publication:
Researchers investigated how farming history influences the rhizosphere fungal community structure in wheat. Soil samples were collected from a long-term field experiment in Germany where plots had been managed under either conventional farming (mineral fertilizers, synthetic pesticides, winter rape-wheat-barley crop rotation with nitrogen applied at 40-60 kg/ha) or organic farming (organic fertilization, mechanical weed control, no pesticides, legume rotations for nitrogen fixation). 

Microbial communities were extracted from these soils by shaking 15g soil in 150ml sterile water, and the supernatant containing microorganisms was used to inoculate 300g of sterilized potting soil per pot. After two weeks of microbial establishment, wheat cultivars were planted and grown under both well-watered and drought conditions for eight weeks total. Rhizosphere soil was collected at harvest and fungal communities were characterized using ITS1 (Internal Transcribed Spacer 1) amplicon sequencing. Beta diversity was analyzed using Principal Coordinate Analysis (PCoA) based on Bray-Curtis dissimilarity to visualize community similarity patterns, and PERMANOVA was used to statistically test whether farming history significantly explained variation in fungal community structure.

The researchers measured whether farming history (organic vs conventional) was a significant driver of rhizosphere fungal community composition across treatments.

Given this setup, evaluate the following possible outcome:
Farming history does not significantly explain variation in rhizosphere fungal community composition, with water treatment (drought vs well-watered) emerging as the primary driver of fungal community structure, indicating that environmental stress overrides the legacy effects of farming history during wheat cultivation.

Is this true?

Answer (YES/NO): NO